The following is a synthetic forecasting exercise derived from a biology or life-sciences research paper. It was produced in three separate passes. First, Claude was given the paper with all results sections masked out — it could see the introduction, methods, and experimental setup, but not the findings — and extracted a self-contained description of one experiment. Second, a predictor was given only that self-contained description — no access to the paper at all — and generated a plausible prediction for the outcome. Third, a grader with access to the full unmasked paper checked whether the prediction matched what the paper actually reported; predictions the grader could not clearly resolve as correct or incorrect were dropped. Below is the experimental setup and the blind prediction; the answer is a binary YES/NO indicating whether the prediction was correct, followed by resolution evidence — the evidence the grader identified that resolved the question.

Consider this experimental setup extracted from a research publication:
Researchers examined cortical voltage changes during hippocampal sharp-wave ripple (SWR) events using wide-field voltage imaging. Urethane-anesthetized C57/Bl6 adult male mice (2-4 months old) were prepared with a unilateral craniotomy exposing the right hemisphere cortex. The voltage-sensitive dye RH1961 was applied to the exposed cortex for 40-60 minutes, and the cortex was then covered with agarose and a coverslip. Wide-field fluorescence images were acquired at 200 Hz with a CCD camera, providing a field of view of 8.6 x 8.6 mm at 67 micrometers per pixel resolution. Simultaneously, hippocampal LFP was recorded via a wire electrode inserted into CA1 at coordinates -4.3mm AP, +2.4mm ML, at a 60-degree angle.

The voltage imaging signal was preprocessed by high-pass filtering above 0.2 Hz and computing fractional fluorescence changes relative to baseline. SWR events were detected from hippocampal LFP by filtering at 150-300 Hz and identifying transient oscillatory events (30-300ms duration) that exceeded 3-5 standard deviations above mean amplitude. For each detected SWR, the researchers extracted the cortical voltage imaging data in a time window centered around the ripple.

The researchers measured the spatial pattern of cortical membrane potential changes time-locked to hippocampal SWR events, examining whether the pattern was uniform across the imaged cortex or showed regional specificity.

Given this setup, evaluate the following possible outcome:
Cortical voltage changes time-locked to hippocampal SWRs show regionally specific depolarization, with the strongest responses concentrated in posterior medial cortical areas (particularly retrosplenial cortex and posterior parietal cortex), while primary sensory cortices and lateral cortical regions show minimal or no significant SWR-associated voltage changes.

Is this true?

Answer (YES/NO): NO